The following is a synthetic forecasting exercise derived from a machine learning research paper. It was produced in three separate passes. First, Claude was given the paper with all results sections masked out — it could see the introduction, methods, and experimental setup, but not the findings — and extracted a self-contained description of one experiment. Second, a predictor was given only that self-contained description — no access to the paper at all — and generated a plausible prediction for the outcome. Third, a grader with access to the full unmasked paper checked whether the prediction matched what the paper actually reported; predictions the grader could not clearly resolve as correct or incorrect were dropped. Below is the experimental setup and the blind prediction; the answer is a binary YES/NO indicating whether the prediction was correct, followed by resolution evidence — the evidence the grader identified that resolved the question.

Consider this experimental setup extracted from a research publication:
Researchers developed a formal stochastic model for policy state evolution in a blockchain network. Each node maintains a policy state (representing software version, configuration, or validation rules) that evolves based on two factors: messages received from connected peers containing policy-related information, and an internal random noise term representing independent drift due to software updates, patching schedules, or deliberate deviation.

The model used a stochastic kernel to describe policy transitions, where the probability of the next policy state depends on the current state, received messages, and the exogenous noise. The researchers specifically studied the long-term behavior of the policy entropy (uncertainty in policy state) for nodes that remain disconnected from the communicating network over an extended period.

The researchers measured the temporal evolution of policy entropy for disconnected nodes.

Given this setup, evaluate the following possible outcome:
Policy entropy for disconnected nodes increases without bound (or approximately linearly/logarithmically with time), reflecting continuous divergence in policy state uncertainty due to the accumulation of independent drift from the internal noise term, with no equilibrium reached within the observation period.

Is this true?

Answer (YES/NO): NO